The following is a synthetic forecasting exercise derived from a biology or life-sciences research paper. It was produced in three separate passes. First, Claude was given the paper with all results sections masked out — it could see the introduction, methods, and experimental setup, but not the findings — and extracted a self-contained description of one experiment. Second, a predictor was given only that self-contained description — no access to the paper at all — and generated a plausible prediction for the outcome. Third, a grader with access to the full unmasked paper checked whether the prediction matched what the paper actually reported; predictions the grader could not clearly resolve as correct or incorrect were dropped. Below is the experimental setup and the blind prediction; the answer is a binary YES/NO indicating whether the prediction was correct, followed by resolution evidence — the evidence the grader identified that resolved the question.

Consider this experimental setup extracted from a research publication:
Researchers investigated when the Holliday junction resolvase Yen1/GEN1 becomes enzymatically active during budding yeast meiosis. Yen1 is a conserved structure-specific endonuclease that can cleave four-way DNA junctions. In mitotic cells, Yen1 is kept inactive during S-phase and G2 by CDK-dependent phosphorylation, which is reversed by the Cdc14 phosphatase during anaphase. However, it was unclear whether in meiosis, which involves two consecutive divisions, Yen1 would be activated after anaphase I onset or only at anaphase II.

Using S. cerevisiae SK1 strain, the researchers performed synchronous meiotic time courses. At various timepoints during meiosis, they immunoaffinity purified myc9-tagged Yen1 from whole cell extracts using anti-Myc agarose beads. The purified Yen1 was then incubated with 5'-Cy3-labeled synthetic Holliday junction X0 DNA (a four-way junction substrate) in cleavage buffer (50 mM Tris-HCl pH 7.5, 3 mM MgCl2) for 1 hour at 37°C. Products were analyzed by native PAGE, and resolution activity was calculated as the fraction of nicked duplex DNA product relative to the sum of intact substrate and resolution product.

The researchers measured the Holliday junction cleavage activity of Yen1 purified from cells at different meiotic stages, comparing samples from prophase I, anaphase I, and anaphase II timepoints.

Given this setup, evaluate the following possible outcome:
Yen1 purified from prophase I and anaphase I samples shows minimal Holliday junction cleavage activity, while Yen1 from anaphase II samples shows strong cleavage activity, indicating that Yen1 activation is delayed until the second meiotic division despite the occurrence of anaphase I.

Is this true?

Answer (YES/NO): YES